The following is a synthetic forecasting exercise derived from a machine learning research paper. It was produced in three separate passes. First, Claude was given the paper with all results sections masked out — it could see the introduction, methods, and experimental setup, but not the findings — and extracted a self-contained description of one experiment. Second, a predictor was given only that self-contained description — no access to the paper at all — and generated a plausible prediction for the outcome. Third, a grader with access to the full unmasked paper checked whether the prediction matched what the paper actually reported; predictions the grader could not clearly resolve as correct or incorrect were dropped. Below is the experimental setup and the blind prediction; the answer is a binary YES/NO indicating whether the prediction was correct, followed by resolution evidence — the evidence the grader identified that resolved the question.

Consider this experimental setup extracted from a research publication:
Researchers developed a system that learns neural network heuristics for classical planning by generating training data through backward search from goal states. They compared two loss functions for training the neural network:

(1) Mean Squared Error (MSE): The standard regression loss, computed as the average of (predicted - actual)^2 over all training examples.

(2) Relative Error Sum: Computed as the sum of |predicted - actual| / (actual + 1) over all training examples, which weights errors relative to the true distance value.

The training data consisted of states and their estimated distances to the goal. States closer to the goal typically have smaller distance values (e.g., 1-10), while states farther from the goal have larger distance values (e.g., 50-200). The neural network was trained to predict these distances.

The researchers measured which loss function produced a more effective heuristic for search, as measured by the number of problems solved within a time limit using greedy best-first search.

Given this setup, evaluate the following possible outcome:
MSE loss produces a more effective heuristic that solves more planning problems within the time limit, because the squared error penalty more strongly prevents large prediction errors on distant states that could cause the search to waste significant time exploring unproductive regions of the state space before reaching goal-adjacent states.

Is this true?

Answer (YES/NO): NO